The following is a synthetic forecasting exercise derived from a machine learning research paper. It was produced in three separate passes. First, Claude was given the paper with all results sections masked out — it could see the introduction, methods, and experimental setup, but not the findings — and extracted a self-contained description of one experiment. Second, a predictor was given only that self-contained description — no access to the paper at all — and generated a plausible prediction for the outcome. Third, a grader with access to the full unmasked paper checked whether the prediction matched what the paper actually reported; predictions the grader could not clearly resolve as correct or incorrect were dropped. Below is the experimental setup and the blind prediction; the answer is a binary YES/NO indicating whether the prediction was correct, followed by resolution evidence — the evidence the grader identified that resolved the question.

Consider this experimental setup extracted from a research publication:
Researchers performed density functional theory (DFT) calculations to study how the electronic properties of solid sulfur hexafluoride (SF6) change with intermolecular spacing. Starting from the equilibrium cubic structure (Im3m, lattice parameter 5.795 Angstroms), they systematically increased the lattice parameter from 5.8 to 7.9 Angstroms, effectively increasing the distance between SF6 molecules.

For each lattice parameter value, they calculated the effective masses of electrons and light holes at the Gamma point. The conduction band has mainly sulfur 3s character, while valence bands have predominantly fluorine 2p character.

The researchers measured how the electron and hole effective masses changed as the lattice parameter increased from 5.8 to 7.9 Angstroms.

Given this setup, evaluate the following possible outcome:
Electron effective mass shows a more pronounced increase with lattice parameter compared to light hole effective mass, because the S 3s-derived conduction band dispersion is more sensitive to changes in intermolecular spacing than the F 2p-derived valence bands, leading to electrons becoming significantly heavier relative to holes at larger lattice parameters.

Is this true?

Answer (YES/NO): NO